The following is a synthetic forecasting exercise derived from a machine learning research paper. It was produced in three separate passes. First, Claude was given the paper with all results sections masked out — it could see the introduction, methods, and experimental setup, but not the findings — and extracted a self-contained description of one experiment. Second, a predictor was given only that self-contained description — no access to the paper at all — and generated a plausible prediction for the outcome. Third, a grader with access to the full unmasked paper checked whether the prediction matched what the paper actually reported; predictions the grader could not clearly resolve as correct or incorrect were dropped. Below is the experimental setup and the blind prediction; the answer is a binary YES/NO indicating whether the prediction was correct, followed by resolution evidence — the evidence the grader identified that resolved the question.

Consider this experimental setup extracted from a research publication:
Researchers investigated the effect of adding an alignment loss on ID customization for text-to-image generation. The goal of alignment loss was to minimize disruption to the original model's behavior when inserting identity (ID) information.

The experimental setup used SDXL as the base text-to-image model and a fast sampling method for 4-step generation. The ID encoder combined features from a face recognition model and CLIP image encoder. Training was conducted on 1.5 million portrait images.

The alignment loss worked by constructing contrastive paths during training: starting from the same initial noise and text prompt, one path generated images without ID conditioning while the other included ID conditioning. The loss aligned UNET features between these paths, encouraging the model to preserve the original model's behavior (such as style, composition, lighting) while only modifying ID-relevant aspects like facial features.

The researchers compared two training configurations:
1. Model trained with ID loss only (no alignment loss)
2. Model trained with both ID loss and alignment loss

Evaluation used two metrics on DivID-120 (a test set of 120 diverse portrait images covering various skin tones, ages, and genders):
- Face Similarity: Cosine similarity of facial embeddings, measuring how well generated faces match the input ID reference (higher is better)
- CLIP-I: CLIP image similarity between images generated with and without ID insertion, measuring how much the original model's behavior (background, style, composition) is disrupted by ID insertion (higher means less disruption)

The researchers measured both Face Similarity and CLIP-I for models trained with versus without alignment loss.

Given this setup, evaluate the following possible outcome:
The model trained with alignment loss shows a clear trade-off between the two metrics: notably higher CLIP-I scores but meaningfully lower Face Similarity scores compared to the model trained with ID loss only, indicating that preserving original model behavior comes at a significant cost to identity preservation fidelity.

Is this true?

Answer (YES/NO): NO